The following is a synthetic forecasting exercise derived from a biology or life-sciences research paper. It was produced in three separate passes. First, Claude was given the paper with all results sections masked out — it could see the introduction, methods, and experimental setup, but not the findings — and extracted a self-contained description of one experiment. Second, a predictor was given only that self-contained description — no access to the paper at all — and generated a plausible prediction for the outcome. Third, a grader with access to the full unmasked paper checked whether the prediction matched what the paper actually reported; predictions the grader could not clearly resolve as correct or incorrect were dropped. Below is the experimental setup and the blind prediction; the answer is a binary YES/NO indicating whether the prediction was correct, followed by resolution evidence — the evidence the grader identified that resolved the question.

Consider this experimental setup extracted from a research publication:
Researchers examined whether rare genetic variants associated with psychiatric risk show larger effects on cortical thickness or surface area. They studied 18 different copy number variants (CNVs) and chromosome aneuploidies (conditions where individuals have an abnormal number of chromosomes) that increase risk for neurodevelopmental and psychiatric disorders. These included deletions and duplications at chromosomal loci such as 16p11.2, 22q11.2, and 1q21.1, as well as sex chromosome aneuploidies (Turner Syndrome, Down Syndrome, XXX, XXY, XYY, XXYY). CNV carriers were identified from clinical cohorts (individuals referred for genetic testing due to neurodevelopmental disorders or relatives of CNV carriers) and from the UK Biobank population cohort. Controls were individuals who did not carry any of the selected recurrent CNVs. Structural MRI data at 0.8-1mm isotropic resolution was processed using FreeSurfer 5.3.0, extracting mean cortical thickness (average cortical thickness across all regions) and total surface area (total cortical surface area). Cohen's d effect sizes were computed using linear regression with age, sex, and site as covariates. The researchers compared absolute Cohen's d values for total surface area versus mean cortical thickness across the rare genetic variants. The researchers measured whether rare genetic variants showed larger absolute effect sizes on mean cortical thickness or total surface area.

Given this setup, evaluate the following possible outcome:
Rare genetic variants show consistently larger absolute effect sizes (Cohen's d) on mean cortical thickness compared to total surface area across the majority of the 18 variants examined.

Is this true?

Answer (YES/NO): NO